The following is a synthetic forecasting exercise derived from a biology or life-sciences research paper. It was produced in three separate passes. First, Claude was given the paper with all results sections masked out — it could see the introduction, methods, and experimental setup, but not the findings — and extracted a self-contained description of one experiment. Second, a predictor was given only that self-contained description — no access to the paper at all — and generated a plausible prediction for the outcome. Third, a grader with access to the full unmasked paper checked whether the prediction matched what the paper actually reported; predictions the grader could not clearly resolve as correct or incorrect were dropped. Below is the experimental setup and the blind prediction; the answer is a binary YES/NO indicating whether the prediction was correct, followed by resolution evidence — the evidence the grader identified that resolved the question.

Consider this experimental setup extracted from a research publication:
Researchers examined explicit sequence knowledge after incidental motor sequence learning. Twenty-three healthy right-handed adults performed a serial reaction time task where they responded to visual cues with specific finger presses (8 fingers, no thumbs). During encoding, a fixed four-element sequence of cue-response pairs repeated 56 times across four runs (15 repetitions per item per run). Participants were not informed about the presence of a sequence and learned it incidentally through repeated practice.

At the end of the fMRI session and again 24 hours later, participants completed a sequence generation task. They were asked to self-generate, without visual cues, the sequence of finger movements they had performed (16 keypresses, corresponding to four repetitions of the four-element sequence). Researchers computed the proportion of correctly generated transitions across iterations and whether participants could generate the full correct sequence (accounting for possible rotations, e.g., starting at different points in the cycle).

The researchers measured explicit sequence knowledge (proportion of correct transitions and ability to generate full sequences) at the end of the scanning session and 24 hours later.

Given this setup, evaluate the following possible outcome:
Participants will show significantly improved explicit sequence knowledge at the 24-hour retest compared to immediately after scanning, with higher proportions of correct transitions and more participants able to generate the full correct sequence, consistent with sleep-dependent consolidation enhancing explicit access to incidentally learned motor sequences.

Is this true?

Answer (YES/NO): NO